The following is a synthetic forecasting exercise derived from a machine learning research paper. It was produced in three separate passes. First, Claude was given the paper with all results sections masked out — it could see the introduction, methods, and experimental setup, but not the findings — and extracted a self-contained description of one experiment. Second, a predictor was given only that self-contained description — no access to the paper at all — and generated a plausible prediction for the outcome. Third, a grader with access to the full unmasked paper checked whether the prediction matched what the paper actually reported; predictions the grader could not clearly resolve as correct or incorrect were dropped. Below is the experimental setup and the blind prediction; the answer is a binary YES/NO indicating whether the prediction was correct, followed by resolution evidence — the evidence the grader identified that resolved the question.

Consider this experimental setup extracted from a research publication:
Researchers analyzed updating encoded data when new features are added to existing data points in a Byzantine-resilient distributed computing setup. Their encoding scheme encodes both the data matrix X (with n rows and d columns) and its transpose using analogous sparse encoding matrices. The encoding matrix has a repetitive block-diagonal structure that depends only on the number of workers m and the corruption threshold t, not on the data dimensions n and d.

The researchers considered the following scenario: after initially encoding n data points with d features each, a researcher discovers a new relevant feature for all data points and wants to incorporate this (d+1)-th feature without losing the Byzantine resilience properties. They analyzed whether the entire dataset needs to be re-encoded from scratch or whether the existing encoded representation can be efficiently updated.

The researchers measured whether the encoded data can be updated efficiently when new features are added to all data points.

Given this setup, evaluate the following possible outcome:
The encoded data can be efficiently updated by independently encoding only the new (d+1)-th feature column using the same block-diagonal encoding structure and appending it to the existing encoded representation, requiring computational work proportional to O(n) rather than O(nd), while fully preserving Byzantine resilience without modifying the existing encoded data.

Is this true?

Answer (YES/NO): NO